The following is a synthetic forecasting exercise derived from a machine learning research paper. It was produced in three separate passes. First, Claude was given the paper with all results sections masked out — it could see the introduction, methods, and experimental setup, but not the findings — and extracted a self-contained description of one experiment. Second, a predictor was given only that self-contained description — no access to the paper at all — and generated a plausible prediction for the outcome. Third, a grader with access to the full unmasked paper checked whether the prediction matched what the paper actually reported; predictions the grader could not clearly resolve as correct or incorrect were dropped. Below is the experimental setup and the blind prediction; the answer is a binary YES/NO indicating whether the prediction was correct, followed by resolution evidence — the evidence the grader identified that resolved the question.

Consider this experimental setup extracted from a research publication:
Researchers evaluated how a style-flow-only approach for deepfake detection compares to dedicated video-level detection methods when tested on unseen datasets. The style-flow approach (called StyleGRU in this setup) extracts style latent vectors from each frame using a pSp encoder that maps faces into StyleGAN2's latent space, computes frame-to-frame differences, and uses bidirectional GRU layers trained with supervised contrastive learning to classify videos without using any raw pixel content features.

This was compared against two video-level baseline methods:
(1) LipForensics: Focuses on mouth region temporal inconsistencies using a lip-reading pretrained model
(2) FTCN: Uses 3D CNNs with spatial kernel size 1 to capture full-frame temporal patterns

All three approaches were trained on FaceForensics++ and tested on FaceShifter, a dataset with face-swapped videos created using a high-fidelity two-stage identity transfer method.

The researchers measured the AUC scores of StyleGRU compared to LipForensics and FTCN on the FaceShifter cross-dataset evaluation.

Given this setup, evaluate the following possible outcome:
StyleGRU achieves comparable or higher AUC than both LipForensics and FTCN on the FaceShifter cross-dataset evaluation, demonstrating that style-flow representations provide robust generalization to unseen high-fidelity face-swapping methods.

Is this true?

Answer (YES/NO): NO